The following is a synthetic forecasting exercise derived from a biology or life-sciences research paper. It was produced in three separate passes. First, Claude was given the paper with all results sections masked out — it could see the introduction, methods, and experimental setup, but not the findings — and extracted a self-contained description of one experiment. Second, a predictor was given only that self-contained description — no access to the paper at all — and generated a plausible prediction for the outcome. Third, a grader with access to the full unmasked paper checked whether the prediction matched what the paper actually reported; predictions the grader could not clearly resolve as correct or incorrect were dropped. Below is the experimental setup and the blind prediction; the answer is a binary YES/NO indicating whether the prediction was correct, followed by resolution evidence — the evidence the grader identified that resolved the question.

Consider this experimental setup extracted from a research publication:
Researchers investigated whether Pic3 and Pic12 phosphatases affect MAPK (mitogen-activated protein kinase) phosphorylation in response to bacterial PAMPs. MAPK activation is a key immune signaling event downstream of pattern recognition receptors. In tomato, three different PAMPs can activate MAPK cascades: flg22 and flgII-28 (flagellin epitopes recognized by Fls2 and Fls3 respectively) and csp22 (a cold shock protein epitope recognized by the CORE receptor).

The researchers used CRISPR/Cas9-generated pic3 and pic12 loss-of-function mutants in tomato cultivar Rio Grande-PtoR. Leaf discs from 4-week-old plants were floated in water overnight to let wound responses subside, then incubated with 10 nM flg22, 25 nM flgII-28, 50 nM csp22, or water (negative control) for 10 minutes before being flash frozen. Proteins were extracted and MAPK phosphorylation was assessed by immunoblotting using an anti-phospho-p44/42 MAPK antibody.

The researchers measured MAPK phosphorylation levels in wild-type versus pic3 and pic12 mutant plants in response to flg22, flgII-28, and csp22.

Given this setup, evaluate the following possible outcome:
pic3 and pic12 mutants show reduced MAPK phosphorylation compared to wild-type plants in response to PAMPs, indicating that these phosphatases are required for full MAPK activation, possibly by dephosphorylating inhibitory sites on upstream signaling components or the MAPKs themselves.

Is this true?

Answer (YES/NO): NO